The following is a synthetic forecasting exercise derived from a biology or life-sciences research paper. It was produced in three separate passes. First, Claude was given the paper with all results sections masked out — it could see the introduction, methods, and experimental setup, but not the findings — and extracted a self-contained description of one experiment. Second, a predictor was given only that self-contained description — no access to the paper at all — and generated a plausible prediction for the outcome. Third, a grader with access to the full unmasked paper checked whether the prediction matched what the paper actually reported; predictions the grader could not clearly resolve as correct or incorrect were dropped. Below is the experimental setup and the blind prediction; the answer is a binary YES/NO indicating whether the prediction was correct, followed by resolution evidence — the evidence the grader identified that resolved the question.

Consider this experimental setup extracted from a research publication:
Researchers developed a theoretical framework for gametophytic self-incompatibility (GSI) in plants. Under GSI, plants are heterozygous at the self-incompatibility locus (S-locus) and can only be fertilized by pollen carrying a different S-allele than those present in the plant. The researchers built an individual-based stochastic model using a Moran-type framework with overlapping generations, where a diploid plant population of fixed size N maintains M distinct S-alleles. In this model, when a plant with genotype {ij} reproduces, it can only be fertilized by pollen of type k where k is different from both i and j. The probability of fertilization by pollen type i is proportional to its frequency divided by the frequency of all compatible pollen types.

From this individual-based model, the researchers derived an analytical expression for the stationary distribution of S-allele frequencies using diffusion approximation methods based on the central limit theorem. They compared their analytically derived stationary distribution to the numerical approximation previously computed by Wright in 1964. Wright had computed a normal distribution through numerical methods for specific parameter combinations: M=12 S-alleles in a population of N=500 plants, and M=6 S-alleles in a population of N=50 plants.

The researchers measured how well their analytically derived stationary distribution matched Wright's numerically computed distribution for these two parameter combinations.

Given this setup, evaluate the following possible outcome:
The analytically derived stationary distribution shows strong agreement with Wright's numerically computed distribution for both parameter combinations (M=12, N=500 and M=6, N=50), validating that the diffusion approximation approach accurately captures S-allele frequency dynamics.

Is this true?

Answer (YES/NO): YES